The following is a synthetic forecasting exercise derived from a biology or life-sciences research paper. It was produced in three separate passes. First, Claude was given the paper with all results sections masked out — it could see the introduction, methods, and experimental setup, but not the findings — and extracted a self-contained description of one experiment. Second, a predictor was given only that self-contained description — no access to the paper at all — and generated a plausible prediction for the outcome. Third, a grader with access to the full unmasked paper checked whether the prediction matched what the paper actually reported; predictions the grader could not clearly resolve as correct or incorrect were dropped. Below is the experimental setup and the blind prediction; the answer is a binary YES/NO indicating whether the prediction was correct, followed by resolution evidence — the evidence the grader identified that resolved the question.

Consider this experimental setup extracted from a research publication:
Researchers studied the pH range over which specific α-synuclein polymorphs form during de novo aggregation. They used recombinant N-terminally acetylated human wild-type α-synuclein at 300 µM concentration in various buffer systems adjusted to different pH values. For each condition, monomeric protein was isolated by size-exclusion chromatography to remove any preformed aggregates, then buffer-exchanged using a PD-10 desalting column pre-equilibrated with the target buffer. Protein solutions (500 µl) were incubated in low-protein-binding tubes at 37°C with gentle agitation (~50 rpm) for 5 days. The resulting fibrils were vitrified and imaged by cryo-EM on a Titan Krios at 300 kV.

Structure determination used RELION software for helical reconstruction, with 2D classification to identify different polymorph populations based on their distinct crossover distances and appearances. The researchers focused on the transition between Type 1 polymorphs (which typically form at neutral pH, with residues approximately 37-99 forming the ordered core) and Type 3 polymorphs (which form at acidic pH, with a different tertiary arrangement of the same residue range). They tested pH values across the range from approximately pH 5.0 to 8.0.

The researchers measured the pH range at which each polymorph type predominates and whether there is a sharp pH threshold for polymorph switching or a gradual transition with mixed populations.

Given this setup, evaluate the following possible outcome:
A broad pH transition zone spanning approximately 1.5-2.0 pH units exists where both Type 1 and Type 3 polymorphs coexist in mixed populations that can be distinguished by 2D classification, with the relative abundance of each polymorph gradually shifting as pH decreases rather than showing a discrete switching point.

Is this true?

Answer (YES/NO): NO